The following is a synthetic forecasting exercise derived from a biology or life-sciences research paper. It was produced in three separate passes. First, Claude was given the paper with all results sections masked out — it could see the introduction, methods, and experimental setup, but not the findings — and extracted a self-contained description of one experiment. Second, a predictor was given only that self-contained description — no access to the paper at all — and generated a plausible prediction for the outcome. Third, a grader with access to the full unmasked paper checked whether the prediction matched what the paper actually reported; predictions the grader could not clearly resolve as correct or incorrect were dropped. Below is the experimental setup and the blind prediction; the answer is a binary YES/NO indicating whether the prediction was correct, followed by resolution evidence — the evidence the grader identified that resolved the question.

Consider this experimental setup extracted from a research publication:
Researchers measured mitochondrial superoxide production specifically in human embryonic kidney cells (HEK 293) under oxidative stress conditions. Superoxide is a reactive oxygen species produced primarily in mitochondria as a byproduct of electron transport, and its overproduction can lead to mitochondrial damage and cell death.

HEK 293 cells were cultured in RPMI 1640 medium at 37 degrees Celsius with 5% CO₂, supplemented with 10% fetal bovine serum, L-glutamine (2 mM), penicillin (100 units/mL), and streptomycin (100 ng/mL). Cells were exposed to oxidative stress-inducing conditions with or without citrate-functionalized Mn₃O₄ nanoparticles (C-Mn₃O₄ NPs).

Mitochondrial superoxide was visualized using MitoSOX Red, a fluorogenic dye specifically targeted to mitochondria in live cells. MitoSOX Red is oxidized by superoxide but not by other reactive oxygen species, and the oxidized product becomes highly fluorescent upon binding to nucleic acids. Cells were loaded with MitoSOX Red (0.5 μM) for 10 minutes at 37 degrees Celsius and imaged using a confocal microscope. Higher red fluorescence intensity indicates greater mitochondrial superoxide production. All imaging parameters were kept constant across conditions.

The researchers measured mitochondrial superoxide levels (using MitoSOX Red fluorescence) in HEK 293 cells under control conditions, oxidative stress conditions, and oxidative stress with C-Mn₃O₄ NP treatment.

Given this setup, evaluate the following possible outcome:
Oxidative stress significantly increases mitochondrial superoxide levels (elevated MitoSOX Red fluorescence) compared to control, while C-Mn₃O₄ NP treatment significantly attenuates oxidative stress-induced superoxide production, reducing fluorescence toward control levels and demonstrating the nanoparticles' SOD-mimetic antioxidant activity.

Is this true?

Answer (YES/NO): YES